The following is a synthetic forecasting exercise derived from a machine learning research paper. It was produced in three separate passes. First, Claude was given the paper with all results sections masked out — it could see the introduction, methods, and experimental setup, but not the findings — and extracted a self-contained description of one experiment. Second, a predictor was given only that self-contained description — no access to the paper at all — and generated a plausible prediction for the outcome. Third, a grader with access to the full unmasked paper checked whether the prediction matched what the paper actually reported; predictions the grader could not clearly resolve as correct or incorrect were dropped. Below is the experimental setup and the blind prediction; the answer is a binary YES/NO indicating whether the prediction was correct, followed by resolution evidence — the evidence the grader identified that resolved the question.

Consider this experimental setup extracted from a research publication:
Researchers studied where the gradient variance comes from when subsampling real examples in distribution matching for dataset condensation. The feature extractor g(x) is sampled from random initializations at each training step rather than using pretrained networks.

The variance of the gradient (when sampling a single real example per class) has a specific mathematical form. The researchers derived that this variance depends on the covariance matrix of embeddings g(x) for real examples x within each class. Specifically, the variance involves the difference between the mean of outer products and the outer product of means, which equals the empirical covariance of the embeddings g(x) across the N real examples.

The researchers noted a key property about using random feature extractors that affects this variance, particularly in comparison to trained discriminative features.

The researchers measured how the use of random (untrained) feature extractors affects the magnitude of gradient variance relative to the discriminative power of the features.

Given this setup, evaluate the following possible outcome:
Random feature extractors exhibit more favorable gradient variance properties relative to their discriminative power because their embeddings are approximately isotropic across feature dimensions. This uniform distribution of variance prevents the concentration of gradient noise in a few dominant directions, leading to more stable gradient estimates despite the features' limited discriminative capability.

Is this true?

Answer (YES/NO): NO